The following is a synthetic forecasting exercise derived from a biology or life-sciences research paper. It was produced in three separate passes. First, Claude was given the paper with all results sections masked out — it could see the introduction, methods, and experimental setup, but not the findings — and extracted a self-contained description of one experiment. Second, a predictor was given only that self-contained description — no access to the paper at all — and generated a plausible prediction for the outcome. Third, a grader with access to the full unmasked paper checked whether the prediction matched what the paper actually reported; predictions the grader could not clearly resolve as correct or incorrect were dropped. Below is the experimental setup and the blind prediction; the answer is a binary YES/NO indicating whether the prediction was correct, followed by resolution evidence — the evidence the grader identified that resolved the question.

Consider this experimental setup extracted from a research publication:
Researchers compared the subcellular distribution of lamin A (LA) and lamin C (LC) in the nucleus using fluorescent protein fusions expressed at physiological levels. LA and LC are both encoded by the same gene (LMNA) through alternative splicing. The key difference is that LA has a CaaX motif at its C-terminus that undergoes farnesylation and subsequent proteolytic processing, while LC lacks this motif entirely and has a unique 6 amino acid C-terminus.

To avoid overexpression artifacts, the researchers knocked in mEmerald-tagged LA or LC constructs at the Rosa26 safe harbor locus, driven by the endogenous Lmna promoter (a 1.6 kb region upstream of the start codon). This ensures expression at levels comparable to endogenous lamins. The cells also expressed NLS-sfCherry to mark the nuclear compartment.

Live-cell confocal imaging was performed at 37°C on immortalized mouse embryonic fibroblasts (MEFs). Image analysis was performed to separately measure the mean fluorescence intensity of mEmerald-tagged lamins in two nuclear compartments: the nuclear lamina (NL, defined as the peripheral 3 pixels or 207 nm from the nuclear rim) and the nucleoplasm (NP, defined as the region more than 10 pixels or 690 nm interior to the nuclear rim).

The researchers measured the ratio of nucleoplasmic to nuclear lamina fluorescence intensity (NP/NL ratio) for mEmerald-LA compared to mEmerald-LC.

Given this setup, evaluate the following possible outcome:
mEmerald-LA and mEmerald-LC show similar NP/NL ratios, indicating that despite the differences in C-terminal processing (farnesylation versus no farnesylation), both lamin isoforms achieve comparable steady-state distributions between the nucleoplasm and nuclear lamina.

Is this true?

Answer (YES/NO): NO